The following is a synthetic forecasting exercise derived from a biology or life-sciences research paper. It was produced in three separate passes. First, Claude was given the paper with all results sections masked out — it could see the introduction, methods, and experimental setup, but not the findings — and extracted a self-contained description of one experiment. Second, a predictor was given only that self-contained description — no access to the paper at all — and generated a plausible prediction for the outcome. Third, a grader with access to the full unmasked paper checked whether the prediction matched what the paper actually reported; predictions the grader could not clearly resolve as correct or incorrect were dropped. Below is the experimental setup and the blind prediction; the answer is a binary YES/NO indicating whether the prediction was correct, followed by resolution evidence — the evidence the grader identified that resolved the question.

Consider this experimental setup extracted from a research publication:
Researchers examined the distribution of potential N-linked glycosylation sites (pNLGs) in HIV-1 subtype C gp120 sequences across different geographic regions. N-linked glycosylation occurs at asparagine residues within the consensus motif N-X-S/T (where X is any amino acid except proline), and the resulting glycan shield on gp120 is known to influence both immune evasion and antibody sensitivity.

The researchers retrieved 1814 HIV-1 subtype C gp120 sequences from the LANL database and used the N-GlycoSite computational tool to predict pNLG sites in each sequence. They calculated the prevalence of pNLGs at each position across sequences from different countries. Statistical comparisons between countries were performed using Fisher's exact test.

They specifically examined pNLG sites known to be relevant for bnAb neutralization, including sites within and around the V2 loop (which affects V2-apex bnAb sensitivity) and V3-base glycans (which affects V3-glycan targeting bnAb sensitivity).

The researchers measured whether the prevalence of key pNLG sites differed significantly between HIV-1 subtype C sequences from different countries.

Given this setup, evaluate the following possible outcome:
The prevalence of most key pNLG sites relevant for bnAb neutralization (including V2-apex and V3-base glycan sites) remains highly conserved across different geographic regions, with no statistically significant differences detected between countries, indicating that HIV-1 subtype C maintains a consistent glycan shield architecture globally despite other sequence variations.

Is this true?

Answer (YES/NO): NO